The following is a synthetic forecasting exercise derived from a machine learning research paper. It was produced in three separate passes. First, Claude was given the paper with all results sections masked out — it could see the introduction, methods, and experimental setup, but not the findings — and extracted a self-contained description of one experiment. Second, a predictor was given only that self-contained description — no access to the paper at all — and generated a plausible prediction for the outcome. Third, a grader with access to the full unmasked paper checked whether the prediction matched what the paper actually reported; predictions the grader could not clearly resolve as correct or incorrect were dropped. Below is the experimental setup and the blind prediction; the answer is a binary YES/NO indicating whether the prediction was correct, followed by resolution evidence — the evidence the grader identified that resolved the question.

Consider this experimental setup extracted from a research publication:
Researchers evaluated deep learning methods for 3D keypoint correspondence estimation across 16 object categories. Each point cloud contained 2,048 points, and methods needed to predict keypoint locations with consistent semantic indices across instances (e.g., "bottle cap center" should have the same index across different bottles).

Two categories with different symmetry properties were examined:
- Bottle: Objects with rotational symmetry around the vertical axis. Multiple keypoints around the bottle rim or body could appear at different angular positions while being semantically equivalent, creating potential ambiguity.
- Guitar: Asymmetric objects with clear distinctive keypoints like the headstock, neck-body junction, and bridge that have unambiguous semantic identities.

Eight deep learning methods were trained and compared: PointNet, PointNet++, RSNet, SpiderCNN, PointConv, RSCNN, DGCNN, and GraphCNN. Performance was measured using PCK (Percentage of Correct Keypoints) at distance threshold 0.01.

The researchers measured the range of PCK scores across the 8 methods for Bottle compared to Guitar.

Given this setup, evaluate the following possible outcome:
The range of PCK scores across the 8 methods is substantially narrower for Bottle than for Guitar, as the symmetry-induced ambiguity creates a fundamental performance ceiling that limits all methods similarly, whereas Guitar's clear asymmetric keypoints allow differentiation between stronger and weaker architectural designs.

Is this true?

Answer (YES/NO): NO